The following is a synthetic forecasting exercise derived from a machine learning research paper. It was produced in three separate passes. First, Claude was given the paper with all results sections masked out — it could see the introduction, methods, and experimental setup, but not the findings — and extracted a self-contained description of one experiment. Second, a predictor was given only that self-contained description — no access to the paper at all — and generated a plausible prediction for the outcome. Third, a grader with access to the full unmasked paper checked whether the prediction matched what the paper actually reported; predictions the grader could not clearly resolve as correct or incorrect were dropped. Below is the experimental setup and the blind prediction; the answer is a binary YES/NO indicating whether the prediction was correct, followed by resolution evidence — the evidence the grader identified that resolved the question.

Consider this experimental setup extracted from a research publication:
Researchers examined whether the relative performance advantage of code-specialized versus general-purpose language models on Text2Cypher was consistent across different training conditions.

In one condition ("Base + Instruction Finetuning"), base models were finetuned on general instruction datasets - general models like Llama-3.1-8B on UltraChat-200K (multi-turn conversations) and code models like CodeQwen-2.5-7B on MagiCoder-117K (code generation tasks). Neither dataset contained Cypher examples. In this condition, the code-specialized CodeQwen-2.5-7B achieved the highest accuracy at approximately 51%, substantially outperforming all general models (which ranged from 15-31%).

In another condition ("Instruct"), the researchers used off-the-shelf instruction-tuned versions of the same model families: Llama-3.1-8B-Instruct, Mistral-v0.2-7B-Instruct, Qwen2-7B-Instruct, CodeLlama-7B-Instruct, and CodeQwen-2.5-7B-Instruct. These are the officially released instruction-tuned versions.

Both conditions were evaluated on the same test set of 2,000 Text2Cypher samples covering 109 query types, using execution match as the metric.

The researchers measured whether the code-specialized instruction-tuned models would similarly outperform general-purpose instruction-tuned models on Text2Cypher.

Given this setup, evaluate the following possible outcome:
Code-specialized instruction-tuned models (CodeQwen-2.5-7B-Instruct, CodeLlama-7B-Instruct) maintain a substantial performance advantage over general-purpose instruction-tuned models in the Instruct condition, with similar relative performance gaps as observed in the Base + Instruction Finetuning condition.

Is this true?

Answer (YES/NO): NO